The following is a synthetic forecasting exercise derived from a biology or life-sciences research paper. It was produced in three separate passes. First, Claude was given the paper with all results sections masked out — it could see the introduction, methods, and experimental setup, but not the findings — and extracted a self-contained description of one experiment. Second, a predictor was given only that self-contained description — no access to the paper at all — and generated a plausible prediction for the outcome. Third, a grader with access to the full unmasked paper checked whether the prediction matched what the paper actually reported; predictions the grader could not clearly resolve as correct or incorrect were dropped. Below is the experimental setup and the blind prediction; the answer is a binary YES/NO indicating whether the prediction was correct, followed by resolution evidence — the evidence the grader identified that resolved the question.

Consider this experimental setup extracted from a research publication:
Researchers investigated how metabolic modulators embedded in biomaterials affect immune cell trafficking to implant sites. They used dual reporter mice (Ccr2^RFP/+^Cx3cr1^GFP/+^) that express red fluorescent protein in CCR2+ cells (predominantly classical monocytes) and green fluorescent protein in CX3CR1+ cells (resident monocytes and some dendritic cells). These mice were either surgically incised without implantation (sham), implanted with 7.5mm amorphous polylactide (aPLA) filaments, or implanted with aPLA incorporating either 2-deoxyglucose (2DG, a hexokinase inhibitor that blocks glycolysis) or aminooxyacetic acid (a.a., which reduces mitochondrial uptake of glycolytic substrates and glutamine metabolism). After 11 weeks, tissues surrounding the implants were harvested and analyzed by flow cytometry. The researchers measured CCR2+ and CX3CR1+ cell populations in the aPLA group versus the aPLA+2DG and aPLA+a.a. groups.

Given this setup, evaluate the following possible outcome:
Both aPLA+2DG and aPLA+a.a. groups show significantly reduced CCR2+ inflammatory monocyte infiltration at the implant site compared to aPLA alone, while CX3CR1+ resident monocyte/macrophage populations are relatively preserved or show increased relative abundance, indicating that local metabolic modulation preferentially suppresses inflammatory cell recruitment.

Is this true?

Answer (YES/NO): NO